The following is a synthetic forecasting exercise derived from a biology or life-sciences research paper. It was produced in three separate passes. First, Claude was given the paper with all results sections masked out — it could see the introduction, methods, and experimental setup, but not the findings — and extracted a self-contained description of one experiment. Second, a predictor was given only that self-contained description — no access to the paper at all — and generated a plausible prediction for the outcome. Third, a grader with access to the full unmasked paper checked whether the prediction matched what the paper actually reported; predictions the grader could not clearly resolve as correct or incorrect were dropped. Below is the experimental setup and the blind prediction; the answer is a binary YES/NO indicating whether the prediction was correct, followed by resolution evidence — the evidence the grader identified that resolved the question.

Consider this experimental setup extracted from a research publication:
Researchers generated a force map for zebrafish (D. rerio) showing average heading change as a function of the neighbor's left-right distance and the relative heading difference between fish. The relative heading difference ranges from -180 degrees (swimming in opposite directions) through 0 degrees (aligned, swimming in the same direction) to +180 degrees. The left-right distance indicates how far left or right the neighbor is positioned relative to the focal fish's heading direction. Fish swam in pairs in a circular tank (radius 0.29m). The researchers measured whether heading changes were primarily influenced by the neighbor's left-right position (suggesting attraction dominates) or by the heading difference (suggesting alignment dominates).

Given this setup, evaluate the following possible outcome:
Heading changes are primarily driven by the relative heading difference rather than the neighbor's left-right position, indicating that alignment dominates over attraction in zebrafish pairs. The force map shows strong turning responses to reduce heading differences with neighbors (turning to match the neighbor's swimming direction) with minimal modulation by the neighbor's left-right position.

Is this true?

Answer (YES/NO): NO